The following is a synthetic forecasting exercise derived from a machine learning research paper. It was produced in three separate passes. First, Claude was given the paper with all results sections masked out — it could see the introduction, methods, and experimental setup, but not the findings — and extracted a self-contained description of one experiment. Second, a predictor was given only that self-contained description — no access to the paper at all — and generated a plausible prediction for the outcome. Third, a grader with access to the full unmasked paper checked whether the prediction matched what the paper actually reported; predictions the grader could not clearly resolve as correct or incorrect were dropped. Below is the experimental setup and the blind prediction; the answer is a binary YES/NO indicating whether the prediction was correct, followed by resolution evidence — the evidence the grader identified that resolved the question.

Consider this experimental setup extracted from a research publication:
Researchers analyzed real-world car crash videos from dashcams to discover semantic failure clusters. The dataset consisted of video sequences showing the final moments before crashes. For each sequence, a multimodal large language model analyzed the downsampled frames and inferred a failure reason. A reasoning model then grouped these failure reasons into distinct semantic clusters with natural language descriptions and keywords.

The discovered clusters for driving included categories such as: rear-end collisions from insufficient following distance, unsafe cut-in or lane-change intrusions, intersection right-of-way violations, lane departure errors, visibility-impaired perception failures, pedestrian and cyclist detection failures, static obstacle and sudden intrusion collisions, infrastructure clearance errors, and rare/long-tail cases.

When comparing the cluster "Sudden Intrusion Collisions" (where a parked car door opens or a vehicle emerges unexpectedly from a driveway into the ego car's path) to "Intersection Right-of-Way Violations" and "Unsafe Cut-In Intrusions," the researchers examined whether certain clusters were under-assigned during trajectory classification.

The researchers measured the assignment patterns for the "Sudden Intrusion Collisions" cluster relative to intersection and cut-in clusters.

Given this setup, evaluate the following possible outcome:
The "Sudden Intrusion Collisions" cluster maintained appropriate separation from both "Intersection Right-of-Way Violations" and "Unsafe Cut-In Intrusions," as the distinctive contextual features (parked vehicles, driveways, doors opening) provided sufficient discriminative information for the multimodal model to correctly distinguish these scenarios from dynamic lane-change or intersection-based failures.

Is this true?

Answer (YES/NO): NO